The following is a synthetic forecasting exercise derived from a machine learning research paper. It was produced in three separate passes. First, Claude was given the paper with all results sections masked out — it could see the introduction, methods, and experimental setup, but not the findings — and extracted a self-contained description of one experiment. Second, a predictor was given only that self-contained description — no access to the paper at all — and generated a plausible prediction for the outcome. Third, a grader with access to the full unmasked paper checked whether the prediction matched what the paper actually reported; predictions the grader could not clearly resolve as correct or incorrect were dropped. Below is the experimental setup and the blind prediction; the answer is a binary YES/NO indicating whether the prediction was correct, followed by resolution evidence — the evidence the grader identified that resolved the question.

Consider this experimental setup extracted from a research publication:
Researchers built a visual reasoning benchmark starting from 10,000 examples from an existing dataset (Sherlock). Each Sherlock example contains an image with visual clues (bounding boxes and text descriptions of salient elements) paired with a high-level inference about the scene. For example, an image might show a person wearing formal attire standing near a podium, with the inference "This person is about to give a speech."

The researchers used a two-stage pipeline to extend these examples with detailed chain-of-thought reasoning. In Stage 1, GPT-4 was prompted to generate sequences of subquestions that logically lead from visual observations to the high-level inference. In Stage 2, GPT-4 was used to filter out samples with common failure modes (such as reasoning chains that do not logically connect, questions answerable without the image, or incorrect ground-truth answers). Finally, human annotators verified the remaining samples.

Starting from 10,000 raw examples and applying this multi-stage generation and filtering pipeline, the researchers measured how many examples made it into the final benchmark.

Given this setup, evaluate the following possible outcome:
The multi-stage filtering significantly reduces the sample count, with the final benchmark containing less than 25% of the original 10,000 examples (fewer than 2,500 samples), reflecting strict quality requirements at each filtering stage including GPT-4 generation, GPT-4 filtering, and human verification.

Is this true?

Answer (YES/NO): YES